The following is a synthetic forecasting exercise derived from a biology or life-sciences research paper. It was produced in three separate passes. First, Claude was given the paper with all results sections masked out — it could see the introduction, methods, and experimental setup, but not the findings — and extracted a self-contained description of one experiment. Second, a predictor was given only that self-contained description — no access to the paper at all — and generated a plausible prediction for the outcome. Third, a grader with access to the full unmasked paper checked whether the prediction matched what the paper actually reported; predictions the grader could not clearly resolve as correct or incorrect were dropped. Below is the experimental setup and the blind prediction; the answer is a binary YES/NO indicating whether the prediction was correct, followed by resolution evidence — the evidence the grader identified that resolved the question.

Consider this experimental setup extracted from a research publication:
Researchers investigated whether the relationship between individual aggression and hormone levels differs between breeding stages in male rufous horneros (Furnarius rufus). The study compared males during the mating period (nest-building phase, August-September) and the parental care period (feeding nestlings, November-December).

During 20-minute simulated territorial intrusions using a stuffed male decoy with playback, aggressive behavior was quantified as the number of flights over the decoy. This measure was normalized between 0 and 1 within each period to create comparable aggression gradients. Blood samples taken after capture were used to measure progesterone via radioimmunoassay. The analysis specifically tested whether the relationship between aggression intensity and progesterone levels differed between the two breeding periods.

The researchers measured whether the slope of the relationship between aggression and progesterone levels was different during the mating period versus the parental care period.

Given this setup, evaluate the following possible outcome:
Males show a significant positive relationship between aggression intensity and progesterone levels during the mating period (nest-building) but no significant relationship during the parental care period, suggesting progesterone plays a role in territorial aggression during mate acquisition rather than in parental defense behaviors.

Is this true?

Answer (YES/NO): NO